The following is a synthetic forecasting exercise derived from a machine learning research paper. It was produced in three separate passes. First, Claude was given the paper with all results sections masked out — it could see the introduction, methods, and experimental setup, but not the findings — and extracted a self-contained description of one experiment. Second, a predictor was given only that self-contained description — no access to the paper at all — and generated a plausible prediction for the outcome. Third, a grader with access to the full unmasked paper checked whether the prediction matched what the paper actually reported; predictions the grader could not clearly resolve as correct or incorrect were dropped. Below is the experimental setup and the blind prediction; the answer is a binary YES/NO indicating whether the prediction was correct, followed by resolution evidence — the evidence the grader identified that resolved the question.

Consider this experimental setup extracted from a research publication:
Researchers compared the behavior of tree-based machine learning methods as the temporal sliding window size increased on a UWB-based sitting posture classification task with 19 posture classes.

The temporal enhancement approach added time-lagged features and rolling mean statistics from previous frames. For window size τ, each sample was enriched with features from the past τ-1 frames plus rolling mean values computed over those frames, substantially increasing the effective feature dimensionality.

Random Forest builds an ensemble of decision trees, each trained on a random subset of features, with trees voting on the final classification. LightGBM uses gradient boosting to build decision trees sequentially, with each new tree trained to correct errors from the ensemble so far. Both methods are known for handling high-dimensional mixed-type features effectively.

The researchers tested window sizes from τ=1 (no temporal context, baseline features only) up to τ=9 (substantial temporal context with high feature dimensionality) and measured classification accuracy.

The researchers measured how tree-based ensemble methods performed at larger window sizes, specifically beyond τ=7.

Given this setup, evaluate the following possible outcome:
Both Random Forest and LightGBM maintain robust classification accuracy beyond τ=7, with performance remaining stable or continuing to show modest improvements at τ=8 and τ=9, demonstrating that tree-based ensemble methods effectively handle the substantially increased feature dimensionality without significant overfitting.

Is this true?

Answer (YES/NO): NO